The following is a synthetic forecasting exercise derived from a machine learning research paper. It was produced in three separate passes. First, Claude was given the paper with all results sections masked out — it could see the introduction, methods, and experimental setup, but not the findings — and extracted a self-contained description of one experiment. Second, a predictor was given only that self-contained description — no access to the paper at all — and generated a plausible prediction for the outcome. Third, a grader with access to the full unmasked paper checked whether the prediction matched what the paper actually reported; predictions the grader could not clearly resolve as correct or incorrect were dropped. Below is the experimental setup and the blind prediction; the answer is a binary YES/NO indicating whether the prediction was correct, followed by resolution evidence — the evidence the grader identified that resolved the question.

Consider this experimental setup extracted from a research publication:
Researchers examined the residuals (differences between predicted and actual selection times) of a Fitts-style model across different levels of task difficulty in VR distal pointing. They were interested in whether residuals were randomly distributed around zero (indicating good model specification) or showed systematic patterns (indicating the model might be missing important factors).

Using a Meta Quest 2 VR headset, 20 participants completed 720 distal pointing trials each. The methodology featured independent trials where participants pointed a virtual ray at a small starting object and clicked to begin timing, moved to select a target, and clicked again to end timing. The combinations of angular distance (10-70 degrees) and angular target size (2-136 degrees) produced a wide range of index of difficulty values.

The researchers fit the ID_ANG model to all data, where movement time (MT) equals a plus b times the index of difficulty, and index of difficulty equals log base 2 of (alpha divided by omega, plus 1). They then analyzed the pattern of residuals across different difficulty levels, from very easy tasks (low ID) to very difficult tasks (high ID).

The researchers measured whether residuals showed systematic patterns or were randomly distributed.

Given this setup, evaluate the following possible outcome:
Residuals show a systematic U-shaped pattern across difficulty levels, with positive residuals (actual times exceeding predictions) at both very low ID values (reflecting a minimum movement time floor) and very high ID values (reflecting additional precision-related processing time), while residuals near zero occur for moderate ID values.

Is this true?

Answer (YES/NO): NO